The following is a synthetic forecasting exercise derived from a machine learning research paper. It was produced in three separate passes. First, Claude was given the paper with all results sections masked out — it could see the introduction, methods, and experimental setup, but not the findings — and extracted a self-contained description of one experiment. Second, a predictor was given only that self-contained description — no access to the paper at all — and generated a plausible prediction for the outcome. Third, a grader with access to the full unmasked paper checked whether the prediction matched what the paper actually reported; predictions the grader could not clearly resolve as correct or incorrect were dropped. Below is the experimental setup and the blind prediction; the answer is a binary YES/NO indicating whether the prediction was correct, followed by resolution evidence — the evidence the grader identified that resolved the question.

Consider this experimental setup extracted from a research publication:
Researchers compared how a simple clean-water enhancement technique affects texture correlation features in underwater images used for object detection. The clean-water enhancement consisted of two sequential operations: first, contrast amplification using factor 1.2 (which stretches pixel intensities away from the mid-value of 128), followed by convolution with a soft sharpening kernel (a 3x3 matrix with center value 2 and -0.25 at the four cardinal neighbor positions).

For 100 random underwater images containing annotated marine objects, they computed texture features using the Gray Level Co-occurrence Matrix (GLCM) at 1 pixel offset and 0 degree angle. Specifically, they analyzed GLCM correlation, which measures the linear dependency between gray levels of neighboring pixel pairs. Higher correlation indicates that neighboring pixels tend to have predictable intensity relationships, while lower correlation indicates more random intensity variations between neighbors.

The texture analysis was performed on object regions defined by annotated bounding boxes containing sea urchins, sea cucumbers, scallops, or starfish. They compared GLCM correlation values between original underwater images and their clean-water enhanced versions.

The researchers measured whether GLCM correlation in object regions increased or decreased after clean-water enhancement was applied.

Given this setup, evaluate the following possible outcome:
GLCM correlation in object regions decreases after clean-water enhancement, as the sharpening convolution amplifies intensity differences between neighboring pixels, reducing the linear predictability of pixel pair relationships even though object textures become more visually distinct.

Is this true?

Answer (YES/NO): NO